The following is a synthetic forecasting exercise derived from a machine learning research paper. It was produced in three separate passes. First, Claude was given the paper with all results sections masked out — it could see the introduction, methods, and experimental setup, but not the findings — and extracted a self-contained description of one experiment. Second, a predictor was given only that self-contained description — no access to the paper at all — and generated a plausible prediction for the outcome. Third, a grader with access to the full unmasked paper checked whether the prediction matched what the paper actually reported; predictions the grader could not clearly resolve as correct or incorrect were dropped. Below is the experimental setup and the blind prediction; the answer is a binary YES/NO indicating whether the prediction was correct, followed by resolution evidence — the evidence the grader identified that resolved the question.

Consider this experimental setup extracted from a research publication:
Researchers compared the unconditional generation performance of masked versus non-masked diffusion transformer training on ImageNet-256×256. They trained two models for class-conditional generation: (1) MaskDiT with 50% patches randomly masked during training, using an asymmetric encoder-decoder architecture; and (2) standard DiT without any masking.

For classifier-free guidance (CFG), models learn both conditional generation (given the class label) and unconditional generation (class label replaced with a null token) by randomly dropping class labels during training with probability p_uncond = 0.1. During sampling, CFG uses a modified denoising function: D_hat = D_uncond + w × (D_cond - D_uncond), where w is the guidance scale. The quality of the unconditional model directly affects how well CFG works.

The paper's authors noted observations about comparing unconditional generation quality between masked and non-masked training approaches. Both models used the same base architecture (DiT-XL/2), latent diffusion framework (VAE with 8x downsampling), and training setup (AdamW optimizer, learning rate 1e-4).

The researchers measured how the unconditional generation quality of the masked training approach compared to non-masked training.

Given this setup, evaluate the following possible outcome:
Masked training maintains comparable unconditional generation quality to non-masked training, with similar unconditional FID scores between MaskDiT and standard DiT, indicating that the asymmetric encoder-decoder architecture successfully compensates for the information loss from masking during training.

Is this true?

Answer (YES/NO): NO